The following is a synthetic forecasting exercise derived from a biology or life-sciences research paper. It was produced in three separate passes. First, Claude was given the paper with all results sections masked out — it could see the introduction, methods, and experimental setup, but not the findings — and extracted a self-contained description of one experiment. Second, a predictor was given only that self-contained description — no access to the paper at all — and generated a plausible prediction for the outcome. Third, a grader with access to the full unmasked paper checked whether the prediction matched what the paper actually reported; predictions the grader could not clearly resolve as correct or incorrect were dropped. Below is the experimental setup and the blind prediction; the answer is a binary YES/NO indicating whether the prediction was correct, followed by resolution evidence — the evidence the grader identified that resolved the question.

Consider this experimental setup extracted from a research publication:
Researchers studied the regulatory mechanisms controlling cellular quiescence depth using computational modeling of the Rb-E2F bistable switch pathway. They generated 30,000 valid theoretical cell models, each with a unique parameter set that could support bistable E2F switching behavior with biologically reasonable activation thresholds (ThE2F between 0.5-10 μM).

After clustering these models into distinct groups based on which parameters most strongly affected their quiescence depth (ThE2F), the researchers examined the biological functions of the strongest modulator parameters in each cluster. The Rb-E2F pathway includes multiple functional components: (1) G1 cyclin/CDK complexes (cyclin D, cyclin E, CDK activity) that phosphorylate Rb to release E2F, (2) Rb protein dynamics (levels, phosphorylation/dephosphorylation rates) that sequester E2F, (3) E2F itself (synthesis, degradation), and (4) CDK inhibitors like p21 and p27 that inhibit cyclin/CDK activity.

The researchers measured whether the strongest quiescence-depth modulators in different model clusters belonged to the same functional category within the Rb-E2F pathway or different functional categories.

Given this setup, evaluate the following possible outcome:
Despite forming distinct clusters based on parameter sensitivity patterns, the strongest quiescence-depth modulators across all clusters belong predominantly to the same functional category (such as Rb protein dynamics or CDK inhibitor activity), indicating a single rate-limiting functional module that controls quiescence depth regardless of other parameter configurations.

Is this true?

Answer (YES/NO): NO